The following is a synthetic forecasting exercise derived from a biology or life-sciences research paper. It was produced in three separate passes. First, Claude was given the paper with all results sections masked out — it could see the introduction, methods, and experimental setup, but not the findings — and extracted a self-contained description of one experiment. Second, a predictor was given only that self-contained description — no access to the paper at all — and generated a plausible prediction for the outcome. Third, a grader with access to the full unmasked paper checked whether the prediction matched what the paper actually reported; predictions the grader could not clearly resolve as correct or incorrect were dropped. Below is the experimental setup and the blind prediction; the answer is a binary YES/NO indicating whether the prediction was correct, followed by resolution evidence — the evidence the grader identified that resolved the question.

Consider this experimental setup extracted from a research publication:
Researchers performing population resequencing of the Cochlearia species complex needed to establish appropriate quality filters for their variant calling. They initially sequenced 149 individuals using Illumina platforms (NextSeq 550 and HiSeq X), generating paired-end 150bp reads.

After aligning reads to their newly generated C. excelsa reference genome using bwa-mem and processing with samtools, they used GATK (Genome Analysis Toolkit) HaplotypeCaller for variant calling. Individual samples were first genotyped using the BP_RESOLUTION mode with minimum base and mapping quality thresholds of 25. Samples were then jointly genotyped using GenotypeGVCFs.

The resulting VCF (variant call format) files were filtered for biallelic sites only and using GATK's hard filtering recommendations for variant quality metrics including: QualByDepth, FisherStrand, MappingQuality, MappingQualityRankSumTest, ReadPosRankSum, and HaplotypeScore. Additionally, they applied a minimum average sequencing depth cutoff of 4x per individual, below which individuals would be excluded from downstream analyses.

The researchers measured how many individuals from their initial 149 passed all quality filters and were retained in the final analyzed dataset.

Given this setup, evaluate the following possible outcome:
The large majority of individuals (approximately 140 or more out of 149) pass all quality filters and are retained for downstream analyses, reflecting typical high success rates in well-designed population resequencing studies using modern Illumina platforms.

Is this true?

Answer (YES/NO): NO